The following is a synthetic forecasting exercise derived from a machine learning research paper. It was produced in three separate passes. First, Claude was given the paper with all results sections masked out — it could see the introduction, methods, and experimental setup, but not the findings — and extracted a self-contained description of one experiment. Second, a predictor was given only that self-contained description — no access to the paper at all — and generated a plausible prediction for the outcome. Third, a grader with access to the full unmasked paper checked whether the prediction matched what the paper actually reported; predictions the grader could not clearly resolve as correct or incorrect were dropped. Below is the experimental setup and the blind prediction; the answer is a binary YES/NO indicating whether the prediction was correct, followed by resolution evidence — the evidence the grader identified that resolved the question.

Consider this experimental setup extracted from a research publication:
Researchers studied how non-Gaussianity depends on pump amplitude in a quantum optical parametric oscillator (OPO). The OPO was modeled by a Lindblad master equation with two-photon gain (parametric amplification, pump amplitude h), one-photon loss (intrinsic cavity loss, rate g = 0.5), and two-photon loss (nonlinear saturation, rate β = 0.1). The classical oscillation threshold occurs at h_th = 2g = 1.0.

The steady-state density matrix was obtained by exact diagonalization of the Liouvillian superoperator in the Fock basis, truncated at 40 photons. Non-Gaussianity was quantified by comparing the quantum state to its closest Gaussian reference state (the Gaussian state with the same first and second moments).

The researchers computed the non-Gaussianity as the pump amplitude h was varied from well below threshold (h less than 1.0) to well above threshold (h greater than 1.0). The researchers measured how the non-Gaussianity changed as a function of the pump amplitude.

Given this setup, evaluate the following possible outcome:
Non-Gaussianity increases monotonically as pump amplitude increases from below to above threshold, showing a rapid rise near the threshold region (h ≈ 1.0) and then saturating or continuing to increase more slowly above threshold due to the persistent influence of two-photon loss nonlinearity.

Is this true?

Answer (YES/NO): YES